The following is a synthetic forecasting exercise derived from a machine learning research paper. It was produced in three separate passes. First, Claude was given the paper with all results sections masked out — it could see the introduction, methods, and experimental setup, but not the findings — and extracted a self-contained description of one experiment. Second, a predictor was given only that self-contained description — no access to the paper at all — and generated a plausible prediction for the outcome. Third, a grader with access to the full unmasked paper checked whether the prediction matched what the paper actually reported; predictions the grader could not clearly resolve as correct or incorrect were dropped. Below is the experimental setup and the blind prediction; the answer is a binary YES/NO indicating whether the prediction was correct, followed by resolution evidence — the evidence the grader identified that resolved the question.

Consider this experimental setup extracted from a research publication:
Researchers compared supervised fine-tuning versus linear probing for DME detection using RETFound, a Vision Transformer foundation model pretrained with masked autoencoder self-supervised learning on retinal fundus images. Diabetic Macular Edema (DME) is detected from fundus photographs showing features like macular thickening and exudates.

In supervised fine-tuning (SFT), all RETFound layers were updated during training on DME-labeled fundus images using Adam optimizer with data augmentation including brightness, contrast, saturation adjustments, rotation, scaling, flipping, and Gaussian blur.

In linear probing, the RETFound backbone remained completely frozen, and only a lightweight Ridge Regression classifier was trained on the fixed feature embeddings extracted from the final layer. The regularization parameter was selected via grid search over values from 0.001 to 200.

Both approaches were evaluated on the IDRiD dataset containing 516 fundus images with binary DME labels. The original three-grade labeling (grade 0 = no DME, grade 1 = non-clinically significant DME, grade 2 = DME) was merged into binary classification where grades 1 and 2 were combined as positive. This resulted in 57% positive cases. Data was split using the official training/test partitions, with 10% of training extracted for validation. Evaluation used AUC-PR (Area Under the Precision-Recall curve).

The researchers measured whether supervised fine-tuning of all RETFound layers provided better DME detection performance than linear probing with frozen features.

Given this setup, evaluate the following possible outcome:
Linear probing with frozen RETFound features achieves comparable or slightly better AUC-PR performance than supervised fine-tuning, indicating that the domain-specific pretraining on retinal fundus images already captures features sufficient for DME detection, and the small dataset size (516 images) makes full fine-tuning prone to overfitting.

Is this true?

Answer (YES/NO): NO